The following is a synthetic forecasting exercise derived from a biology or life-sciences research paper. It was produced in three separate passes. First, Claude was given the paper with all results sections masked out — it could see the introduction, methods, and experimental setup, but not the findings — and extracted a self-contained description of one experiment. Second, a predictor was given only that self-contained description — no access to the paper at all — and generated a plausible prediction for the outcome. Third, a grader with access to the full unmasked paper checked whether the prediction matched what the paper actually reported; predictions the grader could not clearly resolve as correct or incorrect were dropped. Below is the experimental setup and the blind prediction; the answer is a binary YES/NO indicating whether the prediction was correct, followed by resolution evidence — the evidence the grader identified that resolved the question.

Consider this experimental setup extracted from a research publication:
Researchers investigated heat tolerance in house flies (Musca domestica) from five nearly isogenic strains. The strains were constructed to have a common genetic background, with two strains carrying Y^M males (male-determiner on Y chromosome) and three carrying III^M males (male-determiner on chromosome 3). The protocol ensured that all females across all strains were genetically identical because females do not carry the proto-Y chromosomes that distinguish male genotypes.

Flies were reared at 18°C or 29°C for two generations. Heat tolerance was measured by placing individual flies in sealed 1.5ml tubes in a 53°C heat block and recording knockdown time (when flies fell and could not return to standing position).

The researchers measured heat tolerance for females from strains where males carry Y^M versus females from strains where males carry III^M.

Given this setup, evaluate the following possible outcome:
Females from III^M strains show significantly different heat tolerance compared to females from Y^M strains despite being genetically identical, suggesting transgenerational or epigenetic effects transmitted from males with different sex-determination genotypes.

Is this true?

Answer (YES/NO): YES